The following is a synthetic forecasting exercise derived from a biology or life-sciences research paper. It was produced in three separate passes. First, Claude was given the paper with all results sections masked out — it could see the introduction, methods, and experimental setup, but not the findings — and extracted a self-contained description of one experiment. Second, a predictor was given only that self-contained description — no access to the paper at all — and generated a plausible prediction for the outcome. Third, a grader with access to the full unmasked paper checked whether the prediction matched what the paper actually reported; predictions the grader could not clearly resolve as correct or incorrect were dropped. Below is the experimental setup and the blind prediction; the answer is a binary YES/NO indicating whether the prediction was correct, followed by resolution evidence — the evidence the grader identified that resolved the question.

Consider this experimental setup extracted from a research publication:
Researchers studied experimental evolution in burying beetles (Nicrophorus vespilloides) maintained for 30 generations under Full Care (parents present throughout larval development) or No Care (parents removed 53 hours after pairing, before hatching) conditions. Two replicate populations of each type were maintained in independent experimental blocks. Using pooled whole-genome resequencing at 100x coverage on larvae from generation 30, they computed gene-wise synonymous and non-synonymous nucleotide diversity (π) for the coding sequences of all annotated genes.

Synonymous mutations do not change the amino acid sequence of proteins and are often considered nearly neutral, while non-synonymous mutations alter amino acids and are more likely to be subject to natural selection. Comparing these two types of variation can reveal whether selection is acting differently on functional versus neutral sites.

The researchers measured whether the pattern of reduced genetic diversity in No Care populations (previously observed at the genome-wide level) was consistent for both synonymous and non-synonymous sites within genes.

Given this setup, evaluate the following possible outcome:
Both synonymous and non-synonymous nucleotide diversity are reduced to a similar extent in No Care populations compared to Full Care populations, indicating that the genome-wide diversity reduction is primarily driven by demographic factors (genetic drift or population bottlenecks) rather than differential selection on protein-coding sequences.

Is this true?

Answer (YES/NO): NO